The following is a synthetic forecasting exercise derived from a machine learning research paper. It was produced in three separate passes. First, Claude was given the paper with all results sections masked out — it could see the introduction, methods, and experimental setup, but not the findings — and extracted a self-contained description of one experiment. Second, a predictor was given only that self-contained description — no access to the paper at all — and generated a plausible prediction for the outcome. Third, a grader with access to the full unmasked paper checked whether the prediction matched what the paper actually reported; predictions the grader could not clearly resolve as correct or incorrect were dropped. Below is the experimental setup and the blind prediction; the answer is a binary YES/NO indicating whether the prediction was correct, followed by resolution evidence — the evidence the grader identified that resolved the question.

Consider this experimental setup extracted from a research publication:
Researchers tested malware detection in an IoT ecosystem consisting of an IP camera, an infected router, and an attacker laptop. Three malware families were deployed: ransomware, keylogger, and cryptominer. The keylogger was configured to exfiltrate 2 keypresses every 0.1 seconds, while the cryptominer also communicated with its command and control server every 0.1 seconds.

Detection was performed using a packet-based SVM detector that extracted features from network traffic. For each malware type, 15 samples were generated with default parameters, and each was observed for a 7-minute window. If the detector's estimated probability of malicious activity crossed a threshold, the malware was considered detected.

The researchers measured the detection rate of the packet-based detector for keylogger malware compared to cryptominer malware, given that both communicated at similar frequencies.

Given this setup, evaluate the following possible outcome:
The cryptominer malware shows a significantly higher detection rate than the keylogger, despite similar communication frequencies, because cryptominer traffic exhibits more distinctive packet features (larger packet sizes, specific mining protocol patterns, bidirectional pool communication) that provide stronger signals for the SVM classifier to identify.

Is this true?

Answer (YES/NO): YES